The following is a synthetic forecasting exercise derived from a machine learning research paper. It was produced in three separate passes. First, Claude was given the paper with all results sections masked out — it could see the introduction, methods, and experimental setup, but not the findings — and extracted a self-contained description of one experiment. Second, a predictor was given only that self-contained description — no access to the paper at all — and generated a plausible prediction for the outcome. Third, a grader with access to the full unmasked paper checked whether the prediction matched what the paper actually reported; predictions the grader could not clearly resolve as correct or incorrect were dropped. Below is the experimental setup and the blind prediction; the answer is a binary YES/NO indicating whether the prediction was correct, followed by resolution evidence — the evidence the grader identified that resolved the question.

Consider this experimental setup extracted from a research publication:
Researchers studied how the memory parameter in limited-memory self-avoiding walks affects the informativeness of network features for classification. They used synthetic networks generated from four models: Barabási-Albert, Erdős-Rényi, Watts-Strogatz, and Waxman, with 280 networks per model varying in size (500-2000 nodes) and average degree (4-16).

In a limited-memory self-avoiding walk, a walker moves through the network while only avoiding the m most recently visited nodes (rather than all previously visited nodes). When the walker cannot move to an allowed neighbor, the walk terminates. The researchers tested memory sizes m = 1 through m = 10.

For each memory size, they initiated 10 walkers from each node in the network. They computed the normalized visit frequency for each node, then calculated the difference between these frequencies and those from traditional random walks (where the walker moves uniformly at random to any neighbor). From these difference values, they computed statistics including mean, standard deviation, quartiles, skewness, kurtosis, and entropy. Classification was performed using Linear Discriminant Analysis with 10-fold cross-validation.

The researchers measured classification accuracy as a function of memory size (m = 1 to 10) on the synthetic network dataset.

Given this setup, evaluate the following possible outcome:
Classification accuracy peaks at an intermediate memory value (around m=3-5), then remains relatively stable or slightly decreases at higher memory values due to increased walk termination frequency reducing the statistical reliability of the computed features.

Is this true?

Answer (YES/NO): NO